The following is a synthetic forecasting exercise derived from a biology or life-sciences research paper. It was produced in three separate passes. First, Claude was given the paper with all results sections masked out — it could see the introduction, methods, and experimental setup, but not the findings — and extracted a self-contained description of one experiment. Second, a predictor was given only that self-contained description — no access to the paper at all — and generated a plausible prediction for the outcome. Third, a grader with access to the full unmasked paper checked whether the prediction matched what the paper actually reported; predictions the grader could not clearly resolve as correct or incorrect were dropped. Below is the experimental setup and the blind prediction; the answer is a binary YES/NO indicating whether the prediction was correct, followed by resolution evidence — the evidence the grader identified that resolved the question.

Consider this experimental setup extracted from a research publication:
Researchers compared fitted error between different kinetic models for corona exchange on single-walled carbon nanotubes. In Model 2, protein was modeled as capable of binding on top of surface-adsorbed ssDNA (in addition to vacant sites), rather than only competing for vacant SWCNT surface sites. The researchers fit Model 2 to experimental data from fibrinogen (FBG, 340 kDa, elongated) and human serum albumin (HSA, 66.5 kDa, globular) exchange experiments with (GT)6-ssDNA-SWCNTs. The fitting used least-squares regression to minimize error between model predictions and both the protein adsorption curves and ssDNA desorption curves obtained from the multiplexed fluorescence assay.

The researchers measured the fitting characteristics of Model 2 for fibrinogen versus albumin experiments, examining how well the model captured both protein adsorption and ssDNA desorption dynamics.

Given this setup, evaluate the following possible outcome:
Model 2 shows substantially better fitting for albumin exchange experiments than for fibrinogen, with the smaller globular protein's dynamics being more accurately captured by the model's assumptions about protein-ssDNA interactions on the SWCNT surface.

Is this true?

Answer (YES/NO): NO